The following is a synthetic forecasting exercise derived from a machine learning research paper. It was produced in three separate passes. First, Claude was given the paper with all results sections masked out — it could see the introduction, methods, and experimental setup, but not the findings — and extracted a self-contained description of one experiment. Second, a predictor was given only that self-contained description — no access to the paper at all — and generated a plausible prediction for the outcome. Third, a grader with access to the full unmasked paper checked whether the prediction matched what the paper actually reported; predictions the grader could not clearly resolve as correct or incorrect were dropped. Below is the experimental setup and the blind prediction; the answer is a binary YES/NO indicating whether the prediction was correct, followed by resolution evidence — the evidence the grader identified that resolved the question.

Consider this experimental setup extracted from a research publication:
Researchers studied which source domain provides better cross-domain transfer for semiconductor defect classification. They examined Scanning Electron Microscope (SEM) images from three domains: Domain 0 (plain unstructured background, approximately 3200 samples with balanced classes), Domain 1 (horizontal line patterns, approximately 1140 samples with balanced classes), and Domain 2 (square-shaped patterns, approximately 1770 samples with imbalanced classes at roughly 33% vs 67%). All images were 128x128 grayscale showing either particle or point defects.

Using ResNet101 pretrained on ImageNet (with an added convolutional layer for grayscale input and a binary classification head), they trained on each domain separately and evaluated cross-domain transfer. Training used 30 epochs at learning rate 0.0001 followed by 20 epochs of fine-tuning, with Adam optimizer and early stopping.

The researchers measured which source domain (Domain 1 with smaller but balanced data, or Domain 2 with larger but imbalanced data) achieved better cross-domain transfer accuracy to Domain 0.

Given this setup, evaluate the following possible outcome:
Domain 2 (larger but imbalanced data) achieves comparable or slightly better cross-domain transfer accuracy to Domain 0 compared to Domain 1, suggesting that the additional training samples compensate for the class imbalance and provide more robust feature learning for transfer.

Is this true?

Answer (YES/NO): NO